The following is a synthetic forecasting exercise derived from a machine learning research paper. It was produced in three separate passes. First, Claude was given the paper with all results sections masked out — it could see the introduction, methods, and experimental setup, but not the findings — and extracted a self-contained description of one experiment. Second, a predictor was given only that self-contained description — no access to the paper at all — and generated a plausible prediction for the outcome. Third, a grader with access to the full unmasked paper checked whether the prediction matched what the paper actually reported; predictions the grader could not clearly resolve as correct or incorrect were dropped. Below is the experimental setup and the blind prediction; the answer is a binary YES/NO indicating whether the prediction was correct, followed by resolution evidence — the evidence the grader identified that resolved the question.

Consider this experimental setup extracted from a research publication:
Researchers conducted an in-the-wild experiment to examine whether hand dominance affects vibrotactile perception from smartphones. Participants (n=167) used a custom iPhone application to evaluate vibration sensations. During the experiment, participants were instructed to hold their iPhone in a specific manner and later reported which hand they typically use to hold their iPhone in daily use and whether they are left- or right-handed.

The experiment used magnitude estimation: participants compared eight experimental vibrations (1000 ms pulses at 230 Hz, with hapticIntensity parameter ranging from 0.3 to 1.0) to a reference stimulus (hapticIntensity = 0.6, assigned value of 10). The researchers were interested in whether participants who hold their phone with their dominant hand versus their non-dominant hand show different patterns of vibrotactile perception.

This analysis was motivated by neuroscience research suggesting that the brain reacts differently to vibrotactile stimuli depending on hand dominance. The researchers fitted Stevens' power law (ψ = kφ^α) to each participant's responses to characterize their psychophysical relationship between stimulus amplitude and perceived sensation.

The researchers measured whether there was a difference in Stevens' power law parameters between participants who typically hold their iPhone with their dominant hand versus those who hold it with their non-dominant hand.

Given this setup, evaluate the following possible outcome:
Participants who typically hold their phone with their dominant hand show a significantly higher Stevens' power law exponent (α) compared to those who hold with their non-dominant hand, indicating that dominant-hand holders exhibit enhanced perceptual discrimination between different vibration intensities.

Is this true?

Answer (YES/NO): NO